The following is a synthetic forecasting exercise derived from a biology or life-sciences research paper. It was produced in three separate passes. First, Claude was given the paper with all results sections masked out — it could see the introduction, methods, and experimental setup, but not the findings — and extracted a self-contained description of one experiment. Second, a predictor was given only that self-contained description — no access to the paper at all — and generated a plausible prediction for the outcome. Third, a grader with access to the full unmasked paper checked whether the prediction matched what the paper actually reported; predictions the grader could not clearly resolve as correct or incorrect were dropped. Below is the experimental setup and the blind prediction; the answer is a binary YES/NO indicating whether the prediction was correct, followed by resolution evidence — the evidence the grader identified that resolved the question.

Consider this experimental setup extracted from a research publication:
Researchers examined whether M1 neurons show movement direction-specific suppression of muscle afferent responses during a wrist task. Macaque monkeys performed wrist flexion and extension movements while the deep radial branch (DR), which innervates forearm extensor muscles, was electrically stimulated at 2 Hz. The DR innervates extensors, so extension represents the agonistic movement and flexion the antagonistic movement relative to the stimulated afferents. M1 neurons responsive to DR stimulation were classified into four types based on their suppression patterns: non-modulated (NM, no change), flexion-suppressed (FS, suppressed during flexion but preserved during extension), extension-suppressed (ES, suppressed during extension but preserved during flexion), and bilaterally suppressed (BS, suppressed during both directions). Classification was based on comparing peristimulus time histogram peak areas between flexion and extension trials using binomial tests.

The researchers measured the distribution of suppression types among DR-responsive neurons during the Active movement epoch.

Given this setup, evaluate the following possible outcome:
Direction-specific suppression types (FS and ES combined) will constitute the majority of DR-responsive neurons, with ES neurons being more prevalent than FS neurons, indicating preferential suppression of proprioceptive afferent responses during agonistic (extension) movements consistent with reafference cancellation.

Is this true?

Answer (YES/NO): NO